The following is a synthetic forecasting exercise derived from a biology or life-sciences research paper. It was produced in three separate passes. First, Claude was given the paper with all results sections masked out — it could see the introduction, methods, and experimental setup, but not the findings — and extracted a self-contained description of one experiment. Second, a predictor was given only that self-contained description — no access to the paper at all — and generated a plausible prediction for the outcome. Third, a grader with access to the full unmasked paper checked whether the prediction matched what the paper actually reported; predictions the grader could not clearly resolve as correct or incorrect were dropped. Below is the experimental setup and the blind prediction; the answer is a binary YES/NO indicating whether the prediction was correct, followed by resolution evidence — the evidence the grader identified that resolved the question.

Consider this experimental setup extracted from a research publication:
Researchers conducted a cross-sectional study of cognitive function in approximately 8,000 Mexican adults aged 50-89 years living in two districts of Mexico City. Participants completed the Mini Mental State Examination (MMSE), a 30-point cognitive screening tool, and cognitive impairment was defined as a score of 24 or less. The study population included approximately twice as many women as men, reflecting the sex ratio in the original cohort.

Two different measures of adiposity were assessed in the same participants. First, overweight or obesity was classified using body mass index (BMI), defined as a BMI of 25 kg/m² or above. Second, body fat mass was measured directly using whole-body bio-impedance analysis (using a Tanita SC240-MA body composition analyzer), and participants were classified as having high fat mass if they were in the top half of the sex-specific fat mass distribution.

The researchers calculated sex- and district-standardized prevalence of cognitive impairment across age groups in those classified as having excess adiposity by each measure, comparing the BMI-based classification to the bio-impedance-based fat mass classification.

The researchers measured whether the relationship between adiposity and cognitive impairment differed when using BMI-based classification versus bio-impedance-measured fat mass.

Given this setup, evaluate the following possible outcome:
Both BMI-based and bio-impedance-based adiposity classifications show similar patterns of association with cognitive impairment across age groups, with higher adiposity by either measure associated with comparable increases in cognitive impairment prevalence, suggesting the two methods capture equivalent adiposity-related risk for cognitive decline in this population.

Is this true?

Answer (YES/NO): NO